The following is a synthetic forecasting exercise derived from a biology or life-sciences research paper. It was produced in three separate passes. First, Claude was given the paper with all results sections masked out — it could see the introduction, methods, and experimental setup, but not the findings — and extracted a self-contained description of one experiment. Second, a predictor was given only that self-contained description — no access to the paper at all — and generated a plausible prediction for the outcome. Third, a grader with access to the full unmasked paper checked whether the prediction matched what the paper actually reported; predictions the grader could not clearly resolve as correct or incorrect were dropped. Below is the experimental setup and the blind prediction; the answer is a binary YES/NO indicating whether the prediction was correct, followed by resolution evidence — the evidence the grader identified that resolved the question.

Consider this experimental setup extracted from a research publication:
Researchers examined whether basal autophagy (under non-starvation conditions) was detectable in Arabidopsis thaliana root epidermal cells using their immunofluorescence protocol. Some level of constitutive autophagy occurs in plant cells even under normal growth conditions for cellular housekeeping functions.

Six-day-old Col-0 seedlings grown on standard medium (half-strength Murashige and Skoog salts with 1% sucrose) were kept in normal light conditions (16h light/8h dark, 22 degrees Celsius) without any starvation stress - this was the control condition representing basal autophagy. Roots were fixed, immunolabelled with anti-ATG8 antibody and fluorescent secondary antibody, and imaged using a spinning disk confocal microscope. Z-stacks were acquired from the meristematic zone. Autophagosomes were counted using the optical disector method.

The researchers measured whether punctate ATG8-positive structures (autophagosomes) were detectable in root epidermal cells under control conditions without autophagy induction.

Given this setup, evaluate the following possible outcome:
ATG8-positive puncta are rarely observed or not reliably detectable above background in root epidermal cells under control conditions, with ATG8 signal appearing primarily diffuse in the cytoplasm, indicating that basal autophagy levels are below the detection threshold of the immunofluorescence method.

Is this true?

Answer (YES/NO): NO